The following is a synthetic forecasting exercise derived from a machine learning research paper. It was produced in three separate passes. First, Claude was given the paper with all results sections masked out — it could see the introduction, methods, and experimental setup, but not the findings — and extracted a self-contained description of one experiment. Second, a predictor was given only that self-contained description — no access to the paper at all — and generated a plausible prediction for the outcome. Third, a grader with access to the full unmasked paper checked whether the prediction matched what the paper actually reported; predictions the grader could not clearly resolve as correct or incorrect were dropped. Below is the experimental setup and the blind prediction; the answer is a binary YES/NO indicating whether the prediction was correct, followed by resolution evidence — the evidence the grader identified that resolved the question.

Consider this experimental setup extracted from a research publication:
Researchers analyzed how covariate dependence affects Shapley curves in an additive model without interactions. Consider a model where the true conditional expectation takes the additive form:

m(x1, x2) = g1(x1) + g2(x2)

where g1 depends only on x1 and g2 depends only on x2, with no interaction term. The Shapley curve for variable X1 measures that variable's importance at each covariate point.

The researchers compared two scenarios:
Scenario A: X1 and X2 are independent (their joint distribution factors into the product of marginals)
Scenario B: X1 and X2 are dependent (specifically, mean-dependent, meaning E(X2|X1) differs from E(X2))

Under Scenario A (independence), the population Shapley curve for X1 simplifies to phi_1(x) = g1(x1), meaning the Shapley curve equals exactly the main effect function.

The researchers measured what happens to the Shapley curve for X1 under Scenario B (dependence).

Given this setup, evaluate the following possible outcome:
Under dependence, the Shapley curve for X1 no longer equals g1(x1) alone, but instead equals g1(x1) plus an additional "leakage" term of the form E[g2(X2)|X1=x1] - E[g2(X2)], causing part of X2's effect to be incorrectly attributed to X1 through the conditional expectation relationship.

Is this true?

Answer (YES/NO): NO